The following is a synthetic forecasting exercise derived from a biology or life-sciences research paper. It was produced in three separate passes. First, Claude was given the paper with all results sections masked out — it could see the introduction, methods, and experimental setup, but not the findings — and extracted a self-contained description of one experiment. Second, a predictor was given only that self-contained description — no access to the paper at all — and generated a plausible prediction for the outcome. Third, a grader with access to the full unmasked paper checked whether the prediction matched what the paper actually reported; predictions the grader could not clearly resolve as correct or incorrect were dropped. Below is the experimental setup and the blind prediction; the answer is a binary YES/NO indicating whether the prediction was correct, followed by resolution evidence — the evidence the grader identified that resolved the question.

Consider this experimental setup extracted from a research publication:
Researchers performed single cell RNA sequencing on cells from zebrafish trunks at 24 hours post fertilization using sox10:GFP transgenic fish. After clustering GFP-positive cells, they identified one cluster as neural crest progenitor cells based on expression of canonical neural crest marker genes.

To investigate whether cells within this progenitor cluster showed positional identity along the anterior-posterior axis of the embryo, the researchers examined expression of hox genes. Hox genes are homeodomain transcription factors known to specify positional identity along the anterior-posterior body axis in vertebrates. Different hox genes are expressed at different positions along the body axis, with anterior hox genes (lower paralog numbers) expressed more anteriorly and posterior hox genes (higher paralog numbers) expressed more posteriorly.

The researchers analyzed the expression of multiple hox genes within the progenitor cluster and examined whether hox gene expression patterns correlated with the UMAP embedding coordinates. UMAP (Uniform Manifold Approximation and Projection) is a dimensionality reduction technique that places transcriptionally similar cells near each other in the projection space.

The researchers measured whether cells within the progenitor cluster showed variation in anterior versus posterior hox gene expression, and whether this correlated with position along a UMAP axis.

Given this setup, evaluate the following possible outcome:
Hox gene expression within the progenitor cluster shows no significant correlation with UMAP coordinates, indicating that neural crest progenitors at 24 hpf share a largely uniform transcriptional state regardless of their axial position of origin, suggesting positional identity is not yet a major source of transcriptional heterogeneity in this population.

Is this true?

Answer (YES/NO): NO